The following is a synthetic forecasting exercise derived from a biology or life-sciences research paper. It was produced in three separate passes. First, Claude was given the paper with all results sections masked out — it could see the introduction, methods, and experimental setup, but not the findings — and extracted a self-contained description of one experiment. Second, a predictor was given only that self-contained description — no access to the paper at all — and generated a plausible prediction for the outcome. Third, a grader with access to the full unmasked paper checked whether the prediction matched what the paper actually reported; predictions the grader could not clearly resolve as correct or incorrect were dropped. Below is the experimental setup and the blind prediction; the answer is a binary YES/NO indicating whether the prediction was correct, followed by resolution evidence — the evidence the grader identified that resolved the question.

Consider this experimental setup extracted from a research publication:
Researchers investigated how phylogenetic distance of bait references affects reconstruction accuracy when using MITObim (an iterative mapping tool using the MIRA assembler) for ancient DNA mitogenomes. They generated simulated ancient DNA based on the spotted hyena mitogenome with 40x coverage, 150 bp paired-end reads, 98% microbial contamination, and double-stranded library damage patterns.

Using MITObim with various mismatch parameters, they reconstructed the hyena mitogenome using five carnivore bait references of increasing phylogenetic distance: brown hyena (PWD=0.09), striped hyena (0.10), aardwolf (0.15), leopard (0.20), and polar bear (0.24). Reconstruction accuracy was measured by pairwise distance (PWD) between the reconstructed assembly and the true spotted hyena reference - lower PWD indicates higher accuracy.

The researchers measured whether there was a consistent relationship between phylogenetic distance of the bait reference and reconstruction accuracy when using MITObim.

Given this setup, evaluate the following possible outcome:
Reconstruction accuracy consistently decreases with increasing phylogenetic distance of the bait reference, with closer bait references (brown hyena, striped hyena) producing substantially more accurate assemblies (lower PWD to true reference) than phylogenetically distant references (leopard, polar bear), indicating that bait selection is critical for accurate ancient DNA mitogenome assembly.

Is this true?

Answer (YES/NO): NO